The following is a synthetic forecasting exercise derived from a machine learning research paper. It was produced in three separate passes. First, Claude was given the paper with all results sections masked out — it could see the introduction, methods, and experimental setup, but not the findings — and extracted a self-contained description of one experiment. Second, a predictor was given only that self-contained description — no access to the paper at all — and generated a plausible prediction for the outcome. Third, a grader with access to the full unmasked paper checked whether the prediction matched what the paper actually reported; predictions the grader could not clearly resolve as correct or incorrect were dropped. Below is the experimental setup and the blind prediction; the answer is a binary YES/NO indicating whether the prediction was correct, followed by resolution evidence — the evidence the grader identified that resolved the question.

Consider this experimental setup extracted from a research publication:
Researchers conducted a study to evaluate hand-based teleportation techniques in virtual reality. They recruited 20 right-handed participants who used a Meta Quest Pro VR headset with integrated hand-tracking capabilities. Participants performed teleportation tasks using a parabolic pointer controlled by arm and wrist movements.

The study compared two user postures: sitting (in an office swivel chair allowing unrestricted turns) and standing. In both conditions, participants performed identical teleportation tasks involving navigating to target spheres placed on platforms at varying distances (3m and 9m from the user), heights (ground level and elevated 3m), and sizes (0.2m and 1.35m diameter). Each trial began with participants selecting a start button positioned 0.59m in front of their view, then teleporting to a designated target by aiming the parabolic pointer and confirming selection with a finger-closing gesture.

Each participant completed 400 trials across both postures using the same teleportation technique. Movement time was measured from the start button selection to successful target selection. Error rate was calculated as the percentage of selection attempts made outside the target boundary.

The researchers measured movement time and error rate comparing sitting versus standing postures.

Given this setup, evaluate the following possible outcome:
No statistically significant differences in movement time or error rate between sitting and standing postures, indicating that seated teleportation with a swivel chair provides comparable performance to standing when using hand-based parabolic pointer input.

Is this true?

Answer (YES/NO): YES